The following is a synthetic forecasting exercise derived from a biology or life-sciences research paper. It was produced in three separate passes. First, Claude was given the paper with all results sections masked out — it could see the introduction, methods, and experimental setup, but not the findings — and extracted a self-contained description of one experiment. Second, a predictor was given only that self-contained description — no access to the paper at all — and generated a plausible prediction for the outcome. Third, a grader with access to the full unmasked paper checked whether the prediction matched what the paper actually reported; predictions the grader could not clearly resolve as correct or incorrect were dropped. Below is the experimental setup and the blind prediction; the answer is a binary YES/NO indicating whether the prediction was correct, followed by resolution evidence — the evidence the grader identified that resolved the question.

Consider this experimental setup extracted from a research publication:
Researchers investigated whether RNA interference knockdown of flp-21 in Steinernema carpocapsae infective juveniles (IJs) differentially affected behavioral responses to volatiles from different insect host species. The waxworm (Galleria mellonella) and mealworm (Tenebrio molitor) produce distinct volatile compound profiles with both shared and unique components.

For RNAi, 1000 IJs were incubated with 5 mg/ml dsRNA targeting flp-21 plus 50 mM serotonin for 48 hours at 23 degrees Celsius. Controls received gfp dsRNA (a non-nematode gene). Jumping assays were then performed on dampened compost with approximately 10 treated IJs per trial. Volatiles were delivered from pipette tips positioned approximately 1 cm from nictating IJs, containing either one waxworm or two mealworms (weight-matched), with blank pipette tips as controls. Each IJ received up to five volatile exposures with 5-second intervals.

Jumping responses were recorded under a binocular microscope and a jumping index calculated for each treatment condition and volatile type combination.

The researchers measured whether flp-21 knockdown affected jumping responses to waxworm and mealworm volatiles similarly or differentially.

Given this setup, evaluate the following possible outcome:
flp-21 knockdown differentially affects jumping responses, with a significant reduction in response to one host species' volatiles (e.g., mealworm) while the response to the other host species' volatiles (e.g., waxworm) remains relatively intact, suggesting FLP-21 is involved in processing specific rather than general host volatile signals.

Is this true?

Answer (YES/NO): NO